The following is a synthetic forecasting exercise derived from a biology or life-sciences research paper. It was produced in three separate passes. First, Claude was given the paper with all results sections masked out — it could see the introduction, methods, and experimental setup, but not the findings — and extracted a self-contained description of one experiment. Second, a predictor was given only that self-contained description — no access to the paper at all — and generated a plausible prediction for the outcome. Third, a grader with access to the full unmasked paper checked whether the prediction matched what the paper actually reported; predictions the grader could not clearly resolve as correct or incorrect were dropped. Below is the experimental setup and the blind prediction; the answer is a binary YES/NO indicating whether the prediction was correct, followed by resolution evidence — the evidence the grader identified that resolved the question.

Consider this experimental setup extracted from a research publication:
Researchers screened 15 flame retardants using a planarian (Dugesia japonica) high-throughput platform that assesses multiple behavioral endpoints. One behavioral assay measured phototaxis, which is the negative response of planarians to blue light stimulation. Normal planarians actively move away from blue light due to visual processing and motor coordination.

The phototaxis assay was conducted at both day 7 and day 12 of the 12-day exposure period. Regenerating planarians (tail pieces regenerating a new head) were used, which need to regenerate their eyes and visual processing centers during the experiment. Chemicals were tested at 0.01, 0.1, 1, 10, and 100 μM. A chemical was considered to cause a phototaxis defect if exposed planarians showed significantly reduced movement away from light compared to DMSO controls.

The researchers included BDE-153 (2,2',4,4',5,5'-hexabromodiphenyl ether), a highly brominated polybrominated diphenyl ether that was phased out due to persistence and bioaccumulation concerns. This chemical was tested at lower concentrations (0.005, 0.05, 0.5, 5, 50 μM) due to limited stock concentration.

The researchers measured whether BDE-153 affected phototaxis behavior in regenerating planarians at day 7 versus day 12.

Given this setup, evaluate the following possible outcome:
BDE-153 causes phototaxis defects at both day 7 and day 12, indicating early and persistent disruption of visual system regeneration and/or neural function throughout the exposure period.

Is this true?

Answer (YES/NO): NO